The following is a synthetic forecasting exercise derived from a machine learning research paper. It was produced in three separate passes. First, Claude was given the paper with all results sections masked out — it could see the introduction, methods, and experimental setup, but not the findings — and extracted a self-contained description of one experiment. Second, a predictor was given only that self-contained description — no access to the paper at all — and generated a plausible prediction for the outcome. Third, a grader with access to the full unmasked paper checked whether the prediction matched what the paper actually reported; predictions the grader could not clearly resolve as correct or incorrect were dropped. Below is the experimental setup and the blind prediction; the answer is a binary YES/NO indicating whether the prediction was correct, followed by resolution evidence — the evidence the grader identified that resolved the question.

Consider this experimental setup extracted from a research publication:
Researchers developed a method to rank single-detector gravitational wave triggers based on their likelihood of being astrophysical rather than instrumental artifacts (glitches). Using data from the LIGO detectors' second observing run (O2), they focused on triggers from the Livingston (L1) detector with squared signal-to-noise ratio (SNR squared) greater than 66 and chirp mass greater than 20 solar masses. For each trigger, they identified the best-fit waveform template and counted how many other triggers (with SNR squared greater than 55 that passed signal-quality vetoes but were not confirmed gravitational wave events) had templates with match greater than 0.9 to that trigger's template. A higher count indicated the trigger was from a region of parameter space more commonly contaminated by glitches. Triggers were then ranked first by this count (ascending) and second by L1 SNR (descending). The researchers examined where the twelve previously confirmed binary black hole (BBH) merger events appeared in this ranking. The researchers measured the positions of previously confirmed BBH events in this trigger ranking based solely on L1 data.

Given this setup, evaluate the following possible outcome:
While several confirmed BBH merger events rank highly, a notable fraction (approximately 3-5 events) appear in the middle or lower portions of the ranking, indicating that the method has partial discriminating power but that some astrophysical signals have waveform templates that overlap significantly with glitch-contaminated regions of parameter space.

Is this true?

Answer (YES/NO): NO